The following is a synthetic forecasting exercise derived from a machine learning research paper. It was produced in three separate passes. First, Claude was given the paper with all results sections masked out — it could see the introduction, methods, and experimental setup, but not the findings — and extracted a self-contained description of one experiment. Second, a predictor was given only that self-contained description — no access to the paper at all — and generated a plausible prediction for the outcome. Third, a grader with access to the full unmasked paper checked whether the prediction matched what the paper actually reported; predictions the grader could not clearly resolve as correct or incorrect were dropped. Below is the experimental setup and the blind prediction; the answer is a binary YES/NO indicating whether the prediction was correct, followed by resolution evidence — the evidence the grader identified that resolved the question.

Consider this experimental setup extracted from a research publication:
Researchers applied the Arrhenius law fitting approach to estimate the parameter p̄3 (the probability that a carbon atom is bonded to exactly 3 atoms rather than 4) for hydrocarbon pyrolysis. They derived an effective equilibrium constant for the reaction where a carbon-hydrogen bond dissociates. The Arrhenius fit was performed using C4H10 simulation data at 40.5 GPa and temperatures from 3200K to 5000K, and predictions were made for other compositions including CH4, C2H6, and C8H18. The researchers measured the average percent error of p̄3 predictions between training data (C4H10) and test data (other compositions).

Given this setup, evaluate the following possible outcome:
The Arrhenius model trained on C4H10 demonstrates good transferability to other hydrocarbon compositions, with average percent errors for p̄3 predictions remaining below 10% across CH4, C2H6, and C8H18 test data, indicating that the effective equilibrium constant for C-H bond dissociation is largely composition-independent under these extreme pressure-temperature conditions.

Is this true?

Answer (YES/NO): NO